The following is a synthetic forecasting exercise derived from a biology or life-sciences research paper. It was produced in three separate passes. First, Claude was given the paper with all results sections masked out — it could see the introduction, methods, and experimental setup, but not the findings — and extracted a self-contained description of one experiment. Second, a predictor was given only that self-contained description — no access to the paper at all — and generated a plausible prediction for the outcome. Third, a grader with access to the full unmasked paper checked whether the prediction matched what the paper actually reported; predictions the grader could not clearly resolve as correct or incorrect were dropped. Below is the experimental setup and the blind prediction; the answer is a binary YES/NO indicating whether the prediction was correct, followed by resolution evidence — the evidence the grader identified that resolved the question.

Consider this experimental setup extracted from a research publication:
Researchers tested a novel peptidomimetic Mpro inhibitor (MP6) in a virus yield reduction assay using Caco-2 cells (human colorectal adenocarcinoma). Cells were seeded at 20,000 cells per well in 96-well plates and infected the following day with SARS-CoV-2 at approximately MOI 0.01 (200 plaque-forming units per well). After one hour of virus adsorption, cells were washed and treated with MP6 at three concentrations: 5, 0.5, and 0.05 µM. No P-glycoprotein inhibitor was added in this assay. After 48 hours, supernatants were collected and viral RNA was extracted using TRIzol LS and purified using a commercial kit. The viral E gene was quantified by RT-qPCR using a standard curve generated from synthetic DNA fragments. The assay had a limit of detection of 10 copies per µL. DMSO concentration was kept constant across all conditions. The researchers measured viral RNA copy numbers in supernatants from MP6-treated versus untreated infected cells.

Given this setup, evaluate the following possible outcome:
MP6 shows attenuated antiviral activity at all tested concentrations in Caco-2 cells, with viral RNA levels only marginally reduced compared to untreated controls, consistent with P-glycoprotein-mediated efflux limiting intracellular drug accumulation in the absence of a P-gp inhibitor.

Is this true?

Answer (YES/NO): NO